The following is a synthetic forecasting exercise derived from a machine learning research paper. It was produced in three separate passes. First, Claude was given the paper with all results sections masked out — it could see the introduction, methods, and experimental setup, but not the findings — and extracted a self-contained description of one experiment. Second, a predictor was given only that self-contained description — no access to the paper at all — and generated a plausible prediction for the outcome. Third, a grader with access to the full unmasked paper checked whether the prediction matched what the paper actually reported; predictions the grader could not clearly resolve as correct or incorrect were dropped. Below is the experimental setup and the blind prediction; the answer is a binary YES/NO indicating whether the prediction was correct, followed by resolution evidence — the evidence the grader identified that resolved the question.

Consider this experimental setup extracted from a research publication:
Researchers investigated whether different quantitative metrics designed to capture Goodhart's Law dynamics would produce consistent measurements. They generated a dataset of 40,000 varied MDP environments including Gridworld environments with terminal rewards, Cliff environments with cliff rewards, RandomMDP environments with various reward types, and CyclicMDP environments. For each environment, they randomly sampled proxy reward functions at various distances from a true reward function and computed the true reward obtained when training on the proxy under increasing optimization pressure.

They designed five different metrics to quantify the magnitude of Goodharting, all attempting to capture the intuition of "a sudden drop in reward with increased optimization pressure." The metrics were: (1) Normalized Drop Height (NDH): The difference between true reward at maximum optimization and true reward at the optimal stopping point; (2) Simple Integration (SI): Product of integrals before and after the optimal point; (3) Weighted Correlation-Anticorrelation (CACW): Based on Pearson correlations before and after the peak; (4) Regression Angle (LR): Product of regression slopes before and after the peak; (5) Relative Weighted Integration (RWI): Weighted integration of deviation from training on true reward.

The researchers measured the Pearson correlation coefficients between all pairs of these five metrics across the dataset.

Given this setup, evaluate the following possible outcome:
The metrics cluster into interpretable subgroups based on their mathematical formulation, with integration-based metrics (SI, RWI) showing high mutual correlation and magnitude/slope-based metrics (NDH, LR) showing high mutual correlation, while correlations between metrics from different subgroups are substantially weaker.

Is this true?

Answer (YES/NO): NO